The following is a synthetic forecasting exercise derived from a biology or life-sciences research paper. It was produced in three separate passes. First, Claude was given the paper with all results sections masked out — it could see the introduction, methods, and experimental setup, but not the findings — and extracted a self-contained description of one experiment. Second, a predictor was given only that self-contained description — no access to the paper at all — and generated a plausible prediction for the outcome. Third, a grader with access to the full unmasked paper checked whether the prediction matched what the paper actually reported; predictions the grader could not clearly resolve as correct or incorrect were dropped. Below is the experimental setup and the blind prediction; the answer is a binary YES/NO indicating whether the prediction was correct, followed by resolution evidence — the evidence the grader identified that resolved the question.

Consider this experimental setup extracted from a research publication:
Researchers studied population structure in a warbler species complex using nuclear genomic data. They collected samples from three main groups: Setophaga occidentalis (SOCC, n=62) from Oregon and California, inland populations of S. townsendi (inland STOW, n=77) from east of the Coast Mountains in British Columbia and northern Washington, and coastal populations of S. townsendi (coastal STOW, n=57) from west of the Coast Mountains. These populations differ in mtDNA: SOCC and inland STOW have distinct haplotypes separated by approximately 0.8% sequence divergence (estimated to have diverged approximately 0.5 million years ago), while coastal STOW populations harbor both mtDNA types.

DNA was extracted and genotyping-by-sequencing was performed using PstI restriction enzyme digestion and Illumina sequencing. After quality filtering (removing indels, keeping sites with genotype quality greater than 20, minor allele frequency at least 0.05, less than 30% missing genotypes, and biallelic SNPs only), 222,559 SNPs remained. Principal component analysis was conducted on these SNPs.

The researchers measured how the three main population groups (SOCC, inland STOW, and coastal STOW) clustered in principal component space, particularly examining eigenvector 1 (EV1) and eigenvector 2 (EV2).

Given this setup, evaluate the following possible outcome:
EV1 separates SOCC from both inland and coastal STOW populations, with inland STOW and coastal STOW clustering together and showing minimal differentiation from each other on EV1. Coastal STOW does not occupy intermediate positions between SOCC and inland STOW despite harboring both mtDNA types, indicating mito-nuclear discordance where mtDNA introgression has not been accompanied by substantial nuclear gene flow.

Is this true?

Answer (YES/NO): NO